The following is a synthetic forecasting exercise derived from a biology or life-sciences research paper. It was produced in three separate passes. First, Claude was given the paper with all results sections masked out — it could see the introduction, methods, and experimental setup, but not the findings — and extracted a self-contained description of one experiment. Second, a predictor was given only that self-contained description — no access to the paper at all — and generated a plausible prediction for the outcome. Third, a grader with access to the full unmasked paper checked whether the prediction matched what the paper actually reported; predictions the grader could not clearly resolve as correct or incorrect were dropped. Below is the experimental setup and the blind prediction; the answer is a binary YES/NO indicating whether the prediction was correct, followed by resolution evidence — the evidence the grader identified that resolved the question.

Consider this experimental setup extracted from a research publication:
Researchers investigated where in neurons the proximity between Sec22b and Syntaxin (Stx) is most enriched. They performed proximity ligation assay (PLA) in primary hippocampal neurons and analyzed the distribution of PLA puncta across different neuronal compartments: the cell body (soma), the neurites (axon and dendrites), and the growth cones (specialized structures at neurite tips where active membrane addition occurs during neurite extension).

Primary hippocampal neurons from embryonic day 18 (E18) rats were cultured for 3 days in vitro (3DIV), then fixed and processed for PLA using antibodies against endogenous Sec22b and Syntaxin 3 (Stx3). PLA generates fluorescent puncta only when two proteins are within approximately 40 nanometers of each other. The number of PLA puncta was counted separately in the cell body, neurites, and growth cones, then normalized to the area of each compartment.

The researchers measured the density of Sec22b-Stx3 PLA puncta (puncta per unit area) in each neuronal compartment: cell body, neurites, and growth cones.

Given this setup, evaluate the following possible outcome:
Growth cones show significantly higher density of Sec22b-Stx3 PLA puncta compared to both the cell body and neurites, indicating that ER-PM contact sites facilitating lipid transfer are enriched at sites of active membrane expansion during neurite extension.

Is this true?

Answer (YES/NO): YES